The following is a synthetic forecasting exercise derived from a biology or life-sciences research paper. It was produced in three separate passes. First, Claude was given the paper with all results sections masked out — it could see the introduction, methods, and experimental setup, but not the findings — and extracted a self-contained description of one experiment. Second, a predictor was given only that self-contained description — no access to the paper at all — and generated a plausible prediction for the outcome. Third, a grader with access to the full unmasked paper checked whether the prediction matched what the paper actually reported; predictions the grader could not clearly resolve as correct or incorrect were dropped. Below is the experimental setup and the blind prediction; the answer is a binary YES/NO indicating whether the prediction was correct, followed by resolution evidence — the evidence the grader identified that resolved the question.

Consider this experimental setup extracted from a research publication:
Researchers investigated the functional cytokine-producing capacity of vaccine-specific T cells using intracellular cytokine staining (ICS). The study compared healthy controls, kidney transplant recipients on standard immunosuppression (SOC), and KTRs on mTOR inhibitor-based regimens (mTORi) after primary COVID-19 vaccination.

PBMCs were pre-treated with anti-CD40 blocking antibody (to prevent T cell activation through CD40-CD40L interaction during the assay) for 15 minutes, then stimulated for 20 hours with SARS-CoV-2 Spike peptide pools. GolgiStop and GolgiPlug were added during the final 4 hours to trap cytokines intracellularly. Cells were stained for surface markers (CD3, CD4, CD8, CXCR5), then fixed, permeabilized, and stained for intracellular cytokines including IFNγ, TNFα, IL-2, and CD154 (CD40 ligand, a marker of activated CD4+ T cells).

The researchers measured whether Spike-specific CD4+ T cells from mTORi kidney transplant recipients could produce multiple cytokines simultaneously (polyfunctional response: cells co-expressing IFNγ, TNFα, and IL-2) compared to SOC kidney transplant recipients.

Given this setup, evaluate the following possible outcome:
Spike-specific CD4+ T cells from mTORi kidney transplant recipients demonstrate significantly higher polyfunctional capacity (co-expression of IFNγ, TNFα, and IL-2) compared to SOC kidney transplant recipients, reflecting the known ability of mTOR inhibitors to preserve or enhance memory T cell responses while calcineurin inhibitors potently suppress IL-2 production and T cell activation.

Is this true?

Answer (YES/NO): YES